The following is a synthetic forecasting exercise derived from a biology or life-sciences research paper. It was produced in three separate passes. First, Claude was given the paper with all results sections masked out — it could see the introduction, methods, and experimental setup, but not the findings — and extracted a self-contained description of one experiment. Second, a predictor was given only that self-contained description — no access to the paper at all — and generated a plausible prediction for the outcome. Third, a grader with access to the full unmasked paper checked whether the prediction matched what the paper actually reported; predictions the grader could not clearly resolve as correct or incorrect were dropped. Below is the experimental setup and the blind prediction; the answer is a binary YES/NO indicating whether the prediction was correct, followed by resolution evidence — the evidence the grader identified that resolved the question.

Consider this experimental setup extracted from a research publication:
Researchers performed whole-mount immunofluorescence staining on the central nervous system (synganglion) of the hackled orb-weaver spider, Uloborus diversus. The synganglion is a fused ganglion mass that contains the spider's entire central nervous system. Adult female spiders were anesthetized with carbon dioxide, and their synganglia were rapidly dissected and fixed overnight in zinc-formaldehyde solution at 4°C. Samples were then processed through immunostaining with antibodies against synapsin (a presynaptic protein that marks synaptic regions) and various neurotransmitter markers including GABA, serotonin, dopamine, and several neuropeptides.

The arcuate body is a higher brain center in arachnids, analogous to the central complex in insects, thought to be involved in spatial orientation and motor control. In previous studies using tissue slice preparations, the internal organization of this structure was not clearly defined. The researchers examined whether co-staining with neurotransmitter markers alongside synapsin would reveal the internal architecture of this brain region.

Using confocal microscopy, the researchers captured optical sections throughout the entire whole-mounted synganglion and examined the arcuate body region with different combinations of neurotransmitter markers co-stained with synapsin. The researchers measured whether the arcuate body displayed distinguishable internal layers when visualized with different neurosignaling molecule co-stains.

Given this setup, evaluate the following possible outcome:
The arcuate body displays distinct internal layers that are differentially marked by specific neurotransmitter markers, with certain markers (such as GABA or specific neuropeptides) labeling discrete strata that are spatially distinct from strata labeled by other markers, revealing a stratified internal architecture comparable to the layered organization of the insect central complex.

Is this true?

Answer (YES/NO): YES